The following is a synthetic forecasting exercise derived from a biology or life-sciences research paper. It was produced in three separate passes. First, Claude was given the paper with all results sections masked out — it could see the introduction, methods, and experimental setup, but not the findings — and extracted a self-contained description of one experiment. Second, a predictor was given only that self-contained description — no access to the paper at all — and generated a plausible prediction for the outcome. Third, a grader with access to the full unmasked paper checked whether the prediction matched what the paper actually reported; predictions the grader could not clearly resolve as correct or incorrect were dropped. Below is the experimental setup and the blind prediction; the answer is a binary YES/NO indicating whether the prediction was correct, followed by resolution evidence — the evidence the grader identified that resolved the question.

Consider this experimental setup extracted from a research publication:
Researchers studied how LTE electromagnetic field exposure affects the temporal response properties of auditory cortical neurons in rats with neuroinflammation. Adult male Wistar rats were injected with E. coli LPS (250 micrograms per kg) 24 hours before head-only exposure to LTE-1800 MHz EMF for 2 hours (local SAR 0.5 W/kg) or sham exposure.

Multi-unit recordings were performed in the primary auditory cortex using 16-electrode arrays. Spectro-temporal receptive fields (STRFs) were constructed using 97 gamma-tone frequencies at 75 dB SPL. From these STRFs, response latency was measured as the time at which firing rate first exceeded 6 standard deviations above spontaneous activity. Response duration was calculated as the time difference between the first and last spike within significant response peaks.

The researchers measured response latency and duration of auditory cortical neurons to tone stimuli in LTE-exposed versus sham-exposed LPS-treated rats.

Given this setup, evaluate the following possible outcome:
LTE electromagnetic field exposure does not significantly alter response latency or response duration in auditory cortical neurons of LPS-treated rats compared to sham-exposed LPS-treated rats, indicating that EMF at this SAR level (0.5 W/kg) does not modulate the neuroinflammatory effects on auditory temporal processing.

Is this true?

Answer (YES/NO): YES